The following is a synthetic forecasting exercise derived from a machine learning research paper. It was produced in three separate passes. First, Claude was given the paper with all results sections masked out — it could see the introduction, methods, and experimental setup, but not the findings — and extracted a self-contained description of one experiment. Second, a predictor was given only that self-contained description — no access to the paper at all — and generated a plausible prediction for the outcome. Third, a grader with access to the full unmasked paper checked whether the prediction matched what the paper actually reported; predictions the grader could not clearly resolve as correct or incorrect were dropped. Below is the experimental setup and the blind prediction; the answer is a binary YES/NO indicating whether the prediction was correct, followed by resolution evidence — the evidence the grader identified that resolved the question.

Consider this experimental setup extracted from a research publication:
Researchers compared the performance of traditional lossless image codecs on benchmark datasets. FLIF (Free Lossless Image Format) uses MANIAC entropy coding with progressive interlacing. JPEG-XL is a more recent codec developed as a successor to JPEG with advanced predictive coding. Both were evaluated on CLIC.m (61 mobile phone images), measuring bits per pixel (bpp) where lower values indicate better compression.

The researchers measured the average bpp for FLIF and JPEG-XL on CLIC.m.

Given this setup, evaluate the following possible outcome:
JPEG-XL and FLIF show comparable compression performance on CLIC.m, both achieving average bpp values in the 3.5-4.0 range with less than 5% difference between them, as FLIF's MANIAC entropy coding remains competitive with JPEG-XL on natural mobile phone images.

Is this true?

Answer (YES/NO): NO